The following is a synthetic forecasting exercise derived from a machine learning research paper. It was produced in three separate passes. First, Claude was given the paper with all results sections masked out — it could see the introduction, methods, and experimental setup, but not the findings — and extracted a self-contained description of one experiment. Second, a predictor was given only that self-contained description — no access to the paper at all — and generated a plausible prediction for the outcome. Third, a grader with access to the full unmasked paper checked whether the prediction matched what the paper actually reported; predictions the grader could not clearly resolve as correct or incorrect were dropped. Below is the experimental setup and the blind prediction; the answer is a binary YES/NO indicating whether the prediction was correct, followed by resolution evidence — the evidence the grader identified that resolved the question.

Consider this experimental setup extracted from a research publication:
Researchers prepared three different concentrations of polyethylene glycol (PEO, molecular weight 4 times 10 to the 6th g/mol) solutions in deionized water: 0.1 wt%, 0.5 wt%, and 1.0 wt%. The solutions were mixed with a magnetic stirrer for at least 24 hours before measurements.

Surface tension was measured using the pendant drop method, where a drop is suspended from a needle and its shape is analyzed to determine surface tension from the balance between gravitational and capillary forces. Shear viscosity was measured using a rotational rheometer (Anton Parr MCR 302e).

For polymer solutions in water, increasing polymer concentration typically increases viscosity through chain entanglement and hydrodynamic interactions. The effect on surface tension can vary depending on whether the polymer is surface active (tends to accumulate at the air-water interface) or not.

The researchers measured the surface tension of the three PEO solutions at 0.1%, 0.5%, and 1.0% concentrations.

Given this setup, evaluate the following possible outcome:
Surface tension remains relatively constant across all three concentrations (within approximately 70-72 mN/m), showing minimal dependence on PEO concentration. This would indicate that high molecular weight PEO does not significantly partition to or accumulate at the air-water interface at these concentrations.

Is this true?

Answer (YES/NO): NO